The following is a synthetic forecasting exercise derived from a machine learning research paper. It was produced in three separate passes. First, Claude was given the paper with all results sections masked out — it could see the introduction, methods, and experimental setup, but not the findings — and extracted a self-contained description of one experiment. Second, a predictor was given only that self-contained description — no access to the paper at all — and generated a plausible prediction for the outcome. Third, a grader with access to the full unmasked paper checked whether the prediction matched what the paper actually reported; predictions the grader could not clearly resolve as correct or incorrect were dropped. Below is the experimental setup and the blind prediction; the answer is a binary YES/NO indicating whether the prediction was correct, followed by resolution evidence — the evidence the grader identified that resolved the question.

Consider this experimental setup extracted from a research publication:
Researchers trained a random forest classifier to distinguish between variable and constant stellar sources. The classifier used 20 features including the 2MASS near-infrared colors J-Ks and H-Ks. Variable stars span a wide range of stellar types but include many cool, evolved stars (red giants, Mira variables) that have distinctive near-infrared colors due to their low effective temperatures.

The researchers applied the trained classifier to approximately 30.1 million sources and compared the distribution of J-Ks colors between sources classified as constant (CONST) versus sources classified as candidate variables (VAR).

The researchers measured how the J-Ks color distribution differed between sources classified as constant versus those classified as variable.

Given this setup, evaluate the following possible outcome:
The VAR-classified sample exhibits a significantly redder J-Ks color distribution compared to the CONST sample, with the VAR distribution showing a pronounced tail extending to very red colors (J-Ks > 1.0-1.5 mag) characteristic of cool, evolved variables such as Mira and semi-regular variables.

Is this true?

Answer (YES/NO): YES